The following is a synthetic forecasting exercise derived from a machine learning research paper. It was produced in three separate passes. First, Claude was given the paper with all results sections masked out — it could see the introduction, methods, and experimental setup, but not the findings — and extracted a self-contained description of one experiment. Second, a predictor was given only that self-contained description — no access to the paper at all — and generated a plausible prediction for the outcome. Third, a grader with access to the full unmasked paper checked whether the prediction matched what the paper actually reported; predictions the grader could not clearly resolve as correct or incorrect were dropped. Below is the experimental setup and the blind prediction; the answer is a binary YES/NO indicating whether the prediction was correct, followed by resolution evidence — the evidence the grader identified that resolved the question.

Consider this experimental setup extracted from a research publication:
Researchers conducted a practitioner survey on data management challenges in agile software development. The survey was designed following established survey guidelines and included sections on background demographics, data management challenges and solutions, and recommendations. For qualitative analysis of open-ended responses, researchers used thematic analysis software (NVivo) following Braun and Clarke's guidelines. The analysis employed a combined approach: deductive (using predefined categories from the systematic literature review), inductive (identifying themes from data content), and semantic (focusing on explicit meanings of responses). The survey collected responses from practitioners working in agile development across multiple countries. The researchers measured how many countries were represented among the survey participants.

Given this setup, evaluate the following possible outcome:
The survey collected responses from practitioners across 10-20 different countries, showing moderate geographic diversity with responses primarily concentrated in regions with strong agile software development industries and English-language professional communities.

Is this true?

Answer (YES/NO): NO